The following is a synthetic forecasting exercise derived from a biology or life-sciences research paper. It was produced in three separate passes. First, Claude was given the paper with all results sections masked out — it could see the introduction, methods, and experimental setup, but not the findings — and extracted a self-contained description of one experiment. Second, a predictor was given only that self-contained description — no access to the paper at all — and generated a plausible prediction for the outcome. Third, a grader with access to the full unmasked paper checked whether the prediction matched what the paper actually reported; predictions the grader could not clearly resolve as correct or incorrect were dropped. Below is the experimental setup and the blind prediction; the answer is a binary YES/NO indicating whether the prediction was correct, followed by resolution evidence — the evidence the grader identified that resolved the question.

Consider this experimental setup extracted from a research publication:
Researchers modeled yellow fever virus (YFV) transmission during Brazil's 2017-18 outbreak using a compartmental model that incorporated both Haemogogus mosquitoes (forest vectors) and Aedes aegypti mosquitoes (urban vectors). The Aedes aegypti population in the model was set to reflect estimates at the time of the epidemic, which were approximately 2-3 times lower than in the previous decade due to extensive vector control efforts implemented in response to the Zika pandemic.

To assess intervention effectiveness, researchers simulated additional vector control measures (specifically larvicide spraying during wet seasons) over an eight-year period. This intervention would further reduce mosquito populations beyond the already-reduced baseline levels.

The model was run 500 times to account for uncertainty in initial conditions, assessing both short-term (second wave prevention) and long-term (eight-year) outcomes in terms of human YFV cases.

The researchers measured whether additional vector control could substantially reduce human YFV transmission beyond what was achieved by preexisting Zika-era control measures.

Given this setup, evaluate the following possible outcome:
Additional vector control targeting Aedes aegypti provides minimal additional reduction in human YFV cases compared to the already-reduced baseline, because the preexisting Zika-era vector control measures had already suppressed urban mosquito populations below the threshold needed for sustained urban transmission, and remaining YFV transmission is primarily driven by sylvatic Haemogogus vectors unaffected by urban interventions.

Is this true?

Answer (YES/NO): NO